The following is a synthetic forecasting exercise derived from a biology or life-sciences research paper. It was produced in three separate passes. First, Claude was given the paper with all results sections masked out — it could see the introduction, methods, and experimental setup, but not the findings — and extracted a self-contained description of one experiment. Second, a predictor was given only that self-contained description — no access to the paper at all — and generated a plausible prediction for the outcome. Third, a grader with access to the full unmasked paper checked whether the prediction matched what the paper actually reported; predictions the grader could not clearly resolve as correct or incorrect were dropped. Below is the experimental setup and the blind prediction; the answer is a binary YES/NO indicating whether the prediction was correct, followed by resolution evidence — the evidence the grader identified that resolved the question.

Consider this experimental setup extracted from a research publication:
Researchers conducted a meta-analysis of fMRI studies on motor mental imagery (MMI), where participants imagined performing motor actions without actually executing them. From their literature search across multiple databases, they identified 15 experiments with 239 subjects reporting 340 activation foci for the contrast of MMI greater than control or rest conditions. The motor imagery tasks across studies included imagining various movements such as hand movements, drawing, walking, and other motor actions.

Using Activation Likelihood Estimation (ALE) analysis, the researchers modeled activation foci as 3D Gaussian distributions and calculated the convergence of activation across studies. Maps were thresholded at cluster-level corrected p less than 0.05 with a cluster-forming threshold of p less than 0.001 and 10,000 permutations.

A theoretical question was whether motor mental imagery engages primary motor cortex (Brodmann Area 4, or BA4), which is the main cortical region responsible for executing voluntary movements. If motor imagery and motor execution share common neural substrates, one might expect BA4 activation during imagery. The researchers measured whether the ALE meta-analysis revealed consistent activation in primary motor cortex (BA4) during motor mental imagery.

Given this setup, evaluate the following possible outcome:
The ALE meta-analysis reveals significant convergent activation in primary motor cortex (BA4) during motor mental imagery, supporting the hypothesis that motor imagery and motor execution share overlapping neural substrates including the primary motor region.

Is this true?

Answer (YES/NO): NO